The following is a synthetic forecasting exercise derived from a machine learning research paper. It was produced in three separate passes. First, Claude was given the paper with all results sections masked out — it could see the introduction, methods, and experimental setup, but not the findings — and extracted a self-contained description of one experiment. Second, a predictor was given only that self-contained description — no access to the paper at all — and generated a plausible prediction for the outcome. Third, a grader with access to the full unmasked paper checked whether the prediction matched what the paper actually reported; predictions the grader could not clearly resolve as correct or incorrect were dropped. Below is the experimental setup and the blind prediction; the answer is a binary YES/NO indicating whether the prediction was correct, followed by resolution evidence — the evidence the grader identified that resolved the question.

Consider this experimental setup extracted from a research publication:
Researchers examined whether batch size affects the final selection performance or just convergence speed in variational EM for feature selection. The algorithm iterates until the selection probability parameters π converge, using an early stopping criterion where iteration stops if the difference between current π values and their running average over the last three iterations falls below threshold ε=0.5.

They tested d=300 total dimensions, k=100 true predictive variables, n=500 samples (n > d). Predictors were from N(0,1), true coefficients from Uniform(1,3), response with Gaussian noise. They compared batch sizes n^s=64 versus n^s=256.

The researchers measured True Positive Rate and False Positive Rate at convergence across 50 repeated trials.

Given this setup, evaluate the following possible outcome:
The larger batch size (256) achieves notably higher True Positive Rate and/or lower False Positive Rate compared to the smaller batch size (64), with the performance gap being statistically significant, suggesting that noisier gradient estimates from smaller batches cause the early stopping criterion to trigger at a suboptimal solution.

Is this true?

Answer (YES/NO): NO